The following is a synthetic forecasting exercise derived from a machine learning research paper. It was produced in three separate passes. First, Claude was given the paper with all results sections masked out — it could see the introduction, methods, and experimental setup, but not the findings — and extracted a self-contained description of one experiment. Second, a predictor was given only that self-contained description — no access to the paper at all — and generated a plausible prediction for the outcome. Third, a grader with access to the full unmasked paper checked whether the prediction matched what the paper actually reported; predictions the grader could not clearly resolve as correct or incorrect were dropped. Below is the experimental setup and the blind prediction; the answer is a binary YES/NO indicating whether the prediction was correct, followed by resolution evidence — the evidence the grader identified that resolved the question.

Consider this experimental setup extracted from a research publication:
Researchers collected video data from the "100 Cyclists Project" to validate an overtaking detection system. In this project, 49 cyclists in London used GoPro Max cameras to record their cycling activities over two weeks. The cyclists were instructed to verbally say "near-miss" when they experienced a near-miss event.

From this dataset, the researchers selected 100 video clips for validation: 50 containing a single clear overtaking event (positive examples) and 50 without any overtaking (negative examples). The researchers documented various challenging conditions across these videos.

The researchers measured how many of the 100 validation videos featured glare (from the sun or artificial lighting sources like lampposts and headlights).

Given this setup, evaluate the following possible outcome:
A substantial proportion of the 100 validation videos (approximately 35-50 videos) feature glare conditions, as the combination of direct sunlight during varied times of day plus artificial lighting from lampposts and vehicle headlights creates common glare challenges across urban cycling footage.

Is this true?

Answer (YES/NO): NO